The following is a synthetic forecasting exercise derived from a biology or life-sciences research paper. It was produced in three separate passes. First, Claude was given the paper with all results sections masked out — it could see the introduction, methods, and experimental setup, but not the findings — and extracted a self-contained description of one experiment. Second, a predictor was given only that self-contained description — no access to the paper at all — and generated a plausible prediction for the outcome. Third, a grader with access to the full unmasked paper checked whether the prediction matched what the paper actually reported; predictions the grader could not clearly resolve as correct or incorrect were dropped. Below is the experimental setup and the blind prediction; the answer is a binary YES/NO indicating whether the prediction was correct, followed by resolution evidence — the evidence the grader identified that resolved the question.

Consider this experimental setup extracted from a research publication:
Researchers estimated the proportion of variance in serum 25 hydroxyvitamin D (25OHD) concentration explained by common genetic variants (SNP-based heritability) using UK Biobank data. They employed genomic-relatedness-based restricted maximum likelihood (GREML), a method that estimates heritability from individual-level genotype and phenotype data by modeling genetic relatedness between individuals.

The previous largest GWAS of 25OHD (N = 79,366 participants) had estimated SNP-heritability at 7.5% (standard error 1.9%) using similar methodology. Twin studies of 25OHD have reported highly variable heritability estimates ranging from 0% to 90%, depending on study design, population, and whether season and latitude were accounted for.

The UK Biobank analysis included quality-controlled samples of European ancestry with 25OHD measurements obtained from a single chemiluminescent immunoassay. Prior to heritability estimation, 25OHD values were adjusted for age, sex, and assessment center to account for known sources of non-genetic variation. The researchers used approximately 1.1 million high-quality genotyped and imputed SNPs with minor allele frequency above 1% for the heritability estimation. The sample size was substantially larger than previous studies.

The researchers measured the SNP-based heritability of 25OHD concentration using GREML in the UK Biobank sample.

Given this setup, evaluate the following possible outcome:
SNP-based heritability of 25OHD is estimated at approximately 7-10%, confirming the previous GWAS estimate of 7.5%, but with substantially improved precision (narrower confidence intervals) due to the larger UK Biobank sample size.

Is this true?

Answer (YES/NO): NO